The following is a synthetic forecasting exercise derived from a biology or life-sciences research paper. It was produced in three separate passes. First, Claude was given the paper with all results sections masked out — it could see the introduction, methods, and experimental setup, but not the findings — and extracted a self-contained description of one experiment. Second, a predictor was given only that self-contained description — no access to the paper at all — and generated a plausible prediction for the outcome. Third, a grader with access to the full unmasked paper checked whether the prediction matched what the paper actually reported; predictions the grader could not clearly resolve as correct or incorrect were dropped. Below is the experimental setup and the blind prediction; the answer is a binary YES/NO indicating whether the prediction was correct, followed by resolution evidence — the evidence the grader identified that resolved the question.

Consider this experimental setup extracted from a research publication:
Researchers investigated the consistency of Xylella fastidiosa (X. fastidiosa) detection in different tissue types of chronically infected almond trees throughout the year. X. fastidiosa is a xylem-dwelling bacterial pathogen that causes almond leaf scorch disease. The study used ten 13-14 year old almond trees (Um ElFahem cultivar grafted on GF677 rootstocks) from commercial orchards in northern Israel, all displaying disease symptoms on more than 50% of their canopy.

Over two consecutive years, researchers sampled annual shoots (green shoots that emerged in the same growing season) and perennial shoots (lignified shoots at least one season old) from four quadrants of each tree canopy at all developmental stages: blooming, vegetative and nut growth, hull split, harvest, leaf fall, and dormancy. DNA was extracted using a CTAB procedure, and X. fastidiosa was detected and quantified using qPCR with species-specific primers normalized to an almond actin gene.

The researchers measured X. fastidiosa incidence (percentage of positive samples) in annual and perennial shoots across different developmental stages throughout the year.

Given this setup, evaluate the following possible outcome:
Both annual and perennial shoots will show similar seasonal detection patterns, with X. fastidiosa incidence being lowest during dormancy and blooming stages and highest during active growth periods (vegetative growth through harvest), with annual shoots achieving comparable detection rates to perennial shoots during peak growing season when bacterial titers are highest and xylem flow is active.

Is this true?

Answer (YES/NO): NO